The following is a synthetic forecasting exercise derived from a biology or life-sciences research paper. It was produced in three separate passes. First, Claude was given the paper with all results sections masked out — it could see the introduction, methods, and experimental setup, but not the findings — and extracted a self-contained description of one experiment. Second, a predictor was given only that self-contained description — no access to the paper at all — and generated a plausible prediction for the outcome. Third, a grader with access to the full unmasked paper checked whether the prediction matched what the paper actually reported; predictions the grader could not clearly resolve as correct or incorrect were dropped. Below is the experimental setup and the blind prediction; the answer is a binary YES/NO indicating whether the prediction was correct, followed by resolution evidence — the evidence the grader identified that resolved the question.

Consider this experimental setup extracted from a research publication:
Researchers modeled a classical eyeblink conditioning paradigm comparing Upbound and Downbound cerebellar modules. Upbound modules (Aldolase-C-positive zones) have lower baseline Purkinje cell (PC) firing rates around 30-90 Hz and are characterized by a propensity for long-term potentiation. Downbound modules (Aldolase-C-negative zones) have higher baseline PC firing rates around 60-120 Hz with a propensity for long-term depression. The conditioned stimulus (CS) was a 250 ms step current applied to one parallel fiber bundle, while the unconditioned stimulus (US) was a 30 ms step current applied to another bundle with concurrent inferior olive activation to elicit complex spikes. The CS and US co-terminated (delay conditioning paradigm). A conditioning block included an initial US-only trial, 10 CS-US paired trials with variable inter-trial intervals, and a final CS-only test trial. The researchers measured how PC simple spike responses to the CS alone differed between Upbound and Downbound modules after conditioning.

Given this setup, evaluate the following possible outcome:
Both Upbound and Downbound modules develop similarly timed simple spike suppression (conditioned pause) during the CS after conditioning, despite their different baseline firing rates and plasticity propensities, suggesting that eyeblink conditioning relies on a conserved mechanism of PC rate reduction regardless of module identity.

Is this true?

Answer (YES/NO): NO